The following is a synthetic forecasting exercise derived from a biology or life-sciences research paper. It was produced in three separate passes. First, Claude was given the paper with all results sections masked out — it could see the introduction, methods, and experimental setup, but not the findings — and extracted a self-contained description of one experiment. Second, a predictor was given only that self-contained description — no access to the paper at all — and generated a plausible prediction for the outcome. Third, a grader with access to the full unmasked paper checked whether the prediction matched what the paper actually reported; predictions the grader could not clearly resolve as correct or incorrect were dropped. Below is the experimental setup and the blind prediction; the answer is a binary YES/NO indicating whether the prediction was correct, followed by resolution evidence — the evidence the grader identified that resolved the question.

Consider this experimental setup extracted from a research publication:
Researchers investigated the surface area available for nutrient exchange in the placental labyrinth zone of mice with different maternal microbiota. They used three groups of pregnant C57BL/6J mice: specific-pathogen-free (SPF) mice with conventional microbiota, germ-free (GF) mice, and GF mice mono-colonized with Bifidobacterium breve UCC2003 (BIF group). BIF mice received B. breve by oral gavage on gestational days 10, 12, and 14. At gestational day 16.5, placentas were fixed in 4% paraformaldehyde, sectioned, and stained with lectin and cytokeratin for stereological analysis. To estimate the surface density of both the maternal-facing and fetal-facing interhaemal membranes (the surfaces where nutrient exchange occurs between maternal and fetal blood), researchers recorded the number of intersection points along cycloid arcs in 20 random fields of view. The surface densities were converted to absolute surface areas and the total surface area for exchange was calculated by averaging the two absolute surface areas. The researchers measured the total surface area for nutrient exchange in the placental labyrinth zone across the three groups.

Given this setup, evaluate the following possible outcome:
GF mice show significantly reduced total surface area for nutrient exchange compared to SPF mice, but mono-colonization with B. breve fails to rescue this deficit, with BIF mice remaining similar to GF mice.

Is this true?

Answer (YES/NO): NO